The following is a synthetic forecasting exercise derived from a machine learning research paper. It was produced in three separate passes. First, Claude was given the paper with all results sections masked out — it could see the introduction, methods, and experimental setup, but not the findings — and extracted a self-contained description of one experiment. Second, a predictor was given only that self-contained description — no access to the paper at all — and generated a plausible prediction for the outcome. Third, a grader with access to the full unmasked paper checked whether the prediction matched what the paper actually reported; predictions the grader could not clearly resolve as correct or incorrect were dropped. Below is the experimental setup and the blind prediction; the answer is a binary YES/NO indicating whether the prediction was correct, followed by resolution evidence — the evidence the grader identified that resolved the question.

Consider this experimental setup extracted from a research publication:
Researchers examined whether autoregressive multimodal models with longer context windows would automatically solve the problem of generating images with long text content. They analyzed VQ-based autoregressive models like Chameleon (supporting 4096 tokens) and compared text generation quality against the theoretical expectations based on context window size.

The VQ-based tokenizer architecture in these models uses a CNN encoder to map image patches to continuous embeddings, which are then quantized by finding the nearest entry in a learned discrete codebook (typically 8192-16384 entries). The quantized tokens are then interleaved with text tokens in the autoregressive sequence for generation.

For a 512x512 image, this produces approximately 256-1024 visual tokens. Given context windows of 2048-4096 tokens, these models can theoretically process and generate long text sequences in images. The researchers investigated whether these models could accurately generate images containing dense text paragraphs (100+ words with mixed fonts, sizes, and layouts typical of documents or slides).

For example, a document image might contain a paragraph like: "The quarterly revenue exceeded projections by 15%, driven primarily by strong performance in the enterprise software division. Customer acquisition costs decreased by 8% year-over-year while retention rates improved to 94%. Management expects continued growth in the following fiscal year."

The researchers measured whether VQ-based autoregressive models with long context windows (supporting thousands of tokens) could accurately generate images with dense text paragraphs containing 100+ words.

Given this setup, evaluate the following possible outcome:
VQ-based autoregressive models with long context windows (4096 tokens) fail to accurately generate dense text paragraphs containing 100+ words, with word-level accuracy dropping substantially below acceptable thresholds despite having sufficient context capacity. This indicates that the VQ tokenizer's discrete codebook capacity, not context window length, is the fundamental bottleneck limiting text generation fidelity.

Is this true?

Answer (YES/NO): YES